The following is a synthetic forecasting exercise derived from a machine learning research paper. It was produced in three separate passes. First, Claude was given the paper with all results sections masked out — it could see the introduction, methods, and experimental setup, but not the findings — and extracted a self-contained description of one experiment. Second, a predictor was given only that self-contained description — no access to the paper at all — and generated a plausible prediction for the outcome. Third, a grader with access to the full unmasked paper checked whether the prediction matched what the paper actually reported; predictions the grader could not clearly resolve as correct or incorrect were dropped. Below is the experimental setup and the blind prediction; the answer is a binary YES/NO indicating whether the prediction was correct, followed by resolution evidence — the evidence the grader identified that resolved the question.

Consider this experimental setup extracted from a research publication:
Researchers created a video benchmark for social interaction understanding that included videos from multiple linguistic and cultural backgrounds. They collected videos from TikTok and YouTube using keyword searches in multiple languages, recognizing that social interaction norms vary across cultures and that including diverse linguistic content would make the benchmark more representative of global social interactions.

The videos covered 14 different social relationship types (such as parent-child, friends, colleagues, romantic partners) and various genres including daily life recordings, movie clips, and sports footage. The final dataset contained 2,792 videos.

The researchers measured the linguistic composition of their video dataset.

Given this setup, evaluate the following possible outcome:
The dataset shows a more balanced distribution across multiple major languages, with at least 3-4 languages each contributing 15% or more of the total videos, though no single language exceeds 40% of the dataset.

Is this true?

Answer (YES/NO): NO